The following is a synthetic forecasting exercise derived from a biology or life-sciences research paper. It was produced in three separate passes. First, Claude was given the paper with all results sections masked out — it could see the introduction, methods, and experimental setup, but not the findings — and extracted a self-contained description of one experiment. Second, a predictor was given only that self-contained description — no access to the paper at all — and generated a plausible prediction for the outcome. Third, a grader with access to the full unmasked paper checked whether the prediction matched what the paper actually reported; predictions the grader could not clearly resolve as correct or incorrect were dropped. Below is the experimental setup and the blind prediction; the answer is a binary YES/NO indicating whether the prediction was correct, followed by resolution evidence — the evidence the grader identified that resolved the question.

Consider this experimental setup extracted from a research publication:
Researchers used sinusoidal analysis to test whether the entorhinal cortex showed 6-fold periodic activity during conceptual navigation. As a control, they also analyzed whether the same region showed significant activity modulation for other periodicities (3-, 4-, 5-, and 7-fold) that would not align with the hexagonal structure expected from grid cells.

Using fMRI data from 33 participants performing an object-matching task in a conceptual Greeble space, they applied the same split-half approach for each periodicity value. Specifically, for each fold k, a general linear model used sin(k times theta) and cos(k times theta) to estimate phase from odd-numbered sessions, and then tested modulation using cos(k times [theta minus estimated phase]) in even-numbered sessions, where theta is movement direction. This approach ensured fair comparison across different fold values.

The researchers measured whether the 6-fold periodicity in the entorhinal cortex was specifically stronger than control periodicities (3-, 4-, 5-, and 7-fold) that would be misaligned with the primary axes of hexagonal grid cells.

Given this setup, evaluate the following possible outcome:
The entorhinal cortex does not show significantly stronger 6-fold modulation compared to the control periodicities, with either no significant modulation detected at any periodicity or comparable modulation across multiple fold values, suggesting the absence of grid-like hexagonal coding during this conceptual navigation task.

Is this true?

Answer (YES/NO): NO